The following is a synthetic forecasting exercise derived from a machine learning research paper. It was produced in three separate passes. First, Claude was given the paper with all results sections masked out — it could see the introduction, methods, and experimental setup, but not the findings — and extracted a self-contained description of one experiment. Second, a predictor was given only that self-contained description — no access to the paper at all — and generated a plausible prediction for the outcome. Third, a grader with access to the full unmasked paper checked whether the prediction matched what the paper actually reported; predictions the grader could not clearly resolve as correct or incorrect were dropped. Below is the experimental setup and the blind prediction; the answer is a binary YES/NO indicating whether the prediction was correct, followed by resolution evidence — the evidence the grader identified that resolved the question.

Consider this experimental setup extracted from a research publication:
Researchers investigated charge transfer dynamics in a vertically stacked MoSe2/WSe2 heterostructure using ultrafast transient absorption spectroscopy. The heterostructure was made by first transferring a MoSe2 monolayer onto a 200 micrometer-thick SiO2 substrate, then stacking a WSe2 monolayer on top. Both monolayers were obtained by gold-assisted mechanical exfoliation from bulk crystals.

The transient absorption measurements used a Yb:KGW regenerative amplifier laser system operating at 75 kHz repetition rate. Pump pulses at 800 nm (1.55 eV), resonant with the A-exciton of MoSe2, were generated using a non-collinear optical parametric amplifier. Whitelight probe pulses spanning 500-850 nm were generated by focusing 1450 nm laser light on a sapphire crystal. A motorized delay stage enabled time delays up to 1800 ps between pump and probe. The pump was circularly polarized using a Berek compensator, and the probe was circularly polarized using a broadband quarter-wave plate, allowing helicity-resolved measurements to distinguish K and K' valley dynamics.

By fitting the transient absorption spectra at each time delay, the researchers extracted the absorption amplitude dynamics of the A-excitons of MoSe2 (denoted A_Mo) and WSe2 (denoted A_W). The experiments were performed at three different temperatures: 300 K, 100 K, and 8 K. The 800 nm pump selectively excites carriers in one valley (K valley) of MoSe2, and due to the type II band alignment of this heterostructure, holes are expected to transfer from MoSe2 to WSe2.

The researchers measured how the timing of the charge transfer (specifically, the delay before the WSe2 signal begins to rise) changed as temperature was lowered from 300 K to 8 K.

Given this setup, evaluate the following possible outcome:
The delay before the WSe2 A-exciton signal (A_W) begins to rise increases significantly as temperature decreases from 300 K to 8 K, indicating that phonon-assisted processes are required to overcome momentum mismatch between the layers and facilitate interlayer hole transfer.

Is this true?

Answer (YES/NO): YES